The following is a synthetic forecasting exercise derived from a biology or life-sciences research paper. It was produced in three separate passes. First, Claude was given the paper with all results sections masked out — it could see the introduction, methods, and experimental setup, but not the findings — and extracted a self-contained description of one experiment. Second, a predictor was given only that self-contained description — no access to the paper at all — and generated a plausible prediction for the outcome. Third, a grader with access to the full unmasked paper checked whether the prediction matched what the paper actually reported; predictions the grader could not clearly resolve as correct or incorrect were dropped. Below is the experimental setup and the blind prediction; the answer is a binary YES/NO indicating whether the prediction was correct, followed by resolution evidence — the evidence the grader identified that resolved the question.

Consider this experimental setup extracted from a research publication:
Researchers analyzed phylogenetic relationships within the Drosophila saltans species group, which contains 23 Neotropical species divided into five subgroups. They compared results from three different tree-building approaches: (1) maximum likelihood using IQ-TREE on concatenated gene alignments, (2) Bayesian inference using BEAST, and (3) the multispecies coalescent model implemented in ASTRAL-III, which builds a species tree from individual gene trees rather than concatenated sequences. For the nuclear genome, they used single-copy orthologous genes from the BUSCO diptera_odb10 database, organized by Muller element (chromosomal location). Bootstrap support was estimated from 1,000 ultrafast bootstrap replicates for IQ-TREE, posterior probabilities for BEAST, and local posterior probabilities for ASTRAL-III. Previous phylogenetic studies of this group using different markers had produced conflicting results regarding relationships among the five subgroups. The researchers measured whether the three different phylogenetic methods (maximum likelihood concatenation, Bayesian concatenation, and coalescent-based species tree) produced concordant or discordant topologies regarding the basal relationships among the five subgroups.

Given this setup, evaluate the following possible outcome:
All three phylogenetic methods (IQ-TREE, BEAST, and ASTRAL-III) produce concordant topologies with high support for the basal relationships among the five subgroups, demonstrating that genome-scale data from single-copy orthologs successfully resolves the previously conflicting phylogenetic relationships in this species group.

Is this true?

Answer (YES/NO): YES